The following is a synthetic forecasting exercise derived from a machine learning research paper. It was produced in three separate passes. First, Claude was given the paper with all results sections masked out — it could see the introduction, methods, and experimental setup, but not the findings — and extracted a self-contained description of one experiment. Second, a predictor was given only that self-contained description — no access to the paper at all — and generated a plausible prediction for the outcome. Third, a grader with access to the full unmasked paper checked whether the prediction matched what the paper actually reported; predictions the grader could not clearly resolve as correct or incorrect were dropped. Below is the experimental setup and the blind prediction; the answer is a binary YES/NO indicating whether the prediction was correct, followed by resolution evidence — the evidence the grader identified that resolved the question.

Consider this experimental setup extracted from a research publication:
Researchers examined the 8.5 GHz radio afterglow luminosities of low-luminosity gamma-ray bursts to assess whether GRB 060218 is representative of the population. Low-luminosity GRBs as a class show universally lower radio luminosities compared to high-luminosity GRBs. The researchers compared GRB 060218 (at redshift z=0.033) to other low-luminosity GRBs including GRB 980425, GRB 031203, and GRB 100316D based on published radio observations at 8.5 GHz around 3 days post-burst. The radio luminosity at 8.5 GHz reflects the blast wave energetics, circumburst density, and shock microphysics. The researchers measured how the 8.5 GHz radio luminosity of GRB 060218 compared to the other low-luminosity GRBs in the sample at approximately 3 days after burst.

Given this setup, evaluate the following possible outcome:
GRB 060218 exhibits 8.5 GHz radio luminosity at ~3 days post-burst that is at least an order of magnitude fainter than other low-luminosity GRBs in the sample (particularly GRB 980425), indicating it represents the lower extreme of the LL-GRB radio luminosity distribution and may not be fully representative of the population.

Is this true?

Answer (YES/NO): NO